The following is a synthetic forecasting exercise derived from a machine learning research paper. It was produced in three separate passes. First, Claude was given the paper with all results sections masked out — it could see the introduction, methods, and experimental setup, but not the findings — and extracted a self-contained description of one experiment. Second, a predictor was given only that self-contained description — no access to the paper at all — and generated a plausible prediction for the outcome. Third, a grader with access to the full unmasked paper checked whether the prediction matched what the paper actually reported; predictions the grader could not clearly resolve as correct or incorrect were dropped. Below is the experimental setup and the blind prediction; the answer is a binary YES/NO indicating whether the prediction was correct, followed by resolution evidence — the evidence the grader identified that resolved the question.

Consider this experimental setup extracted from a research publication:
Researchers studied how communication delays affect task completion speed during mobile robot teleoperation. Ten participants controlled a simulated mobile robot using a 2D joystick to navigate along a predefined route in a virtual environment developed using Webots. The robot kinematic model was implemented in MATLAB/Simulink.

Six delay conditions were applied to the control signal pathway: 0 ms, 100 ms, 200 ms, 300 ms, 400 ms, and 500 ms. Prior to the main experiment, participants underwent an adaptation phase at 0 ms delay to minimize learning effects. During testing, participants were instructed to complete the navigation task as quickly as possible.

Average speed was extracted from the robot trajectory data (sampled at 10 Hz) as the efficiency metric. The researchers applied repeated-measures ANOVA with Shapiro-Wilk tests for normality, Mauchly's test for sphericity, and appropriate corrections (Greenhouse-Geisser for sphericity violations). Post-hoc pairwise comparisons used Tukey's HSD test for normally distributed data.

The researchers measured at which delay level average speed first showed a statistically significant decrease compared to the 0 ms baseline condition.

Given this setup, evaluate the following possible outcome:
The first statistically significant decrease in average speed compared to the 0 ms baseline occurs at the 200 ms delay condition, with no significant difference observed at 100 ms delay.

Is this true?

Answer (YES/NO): NO